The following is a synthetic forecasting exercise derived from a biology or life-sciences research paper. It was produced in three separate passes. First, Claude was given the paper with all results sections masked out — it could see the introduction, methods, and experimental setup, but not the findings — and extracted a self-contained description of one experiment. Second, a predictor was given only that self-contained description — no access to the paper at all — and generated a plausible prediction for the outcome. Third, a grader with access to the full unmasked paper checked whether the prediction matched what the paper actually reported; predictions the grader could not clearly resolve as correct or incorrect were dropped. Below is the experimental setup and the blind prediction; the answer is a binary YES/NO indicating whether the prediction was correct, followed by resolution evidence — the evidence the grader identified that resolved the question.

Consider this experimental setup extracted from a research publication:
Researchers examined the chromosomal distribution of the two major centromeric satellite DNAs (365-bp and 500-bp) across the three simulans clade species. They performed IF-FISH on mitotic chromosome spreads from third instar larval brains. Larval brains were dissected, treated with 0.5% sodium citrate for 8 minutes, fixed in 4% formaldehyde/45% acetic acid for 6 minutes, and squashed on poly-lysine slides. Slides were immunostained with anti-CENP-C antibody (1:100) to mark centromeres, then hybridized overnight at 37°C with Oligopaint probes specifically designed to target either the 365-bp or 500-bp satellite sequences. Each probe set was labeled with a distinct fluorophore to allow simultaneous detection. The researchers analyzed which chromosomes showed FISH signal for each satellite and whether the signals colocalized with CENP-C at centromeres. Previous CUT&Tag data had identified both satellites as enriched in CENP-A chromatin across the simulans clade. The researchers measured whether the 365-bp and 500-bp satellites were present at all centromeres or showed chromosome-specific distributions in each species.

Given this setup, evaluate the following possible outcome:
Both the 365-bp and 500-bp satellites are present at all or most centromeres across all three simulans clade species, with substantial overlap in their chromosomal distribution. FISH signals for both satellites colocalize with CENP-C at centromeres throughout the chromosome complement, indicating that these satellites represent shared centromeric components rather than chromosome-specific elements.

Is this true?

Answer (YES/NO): NO